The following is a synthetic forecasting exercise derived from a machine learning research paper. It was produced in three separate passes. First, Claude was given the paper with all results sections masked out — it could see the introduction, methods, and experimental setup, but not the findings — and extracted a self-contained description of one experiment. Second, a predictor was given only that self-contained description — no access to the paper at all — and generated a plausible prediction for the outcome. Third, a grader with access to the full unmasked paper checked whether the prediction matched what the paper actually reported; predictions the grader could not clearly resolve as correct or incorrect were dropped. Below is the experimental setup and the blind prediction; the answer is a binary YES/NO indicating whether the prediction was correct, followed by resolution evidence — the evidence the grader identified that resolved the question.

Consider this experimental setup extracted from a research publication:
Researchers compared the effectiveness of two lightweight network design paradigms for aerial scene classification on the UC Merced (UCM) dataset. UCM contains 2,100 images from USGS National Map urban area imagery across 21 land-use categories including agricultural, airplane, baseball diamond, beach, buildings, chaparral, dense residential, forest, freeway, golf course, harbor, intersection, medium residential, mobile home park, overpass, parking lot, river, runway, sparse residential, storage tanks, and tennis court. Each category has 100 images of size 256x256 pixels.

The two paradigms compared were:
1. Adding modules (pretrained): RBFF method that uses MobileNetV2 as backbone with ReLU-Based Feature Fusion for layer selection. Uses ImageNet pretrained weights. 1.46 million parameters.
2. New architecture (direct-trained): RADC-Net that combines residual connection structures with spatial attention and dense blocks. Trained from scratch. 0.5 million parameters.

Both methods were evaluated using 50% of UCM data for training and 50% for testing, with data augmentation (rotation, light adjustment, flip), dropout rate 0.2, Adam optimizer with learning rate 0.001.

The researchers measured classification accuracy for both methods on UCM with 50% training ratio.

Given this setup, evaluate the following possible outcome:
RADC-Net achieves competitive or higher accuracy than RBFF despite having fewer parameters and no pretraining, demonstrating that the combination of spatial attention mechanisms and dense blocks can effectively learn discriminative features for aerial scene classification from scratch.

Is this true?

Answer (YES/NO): YES